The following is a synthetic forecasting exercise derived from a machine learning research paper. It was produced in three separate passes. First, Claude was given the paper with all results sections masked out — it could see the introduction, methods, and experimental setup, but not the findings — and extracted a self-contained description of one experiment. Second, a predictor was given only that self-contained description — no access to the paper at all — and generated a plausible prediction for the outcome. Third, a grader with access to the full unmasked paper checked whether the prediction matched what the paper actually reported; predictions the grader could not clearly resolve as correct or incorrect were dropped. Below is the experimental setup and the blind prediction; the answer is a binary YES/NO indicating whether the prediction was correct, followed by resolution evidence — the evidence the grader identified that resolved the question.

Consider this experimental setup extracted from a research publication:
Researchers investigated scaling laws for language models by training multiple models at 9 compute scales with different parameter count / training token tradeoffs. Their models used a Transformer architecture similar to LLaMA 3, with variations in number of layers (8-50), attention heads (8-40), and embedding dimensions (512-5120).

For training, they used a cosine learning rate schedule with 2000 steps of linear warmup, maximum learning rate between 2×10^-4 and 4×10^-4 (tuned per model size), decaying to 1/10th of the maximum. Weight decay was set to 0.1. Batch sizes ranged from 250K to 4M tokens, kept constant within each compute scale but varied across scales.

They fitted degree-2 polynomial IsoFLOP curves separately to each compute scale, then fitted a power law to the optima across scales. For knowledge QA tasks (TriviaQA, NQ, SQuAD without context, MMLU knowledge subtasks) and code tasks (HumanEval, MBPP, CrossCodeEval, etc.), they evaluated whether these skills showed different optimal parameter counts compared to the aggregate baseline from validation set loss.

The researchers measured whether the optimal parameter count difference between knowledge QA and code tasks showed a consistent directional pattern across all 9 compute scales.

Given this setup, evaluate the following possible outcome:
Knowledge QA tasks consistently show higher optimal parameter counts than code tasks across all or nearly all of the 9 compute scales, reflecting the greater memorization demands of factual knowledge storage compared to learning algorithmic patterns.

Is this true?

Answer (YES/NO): YES